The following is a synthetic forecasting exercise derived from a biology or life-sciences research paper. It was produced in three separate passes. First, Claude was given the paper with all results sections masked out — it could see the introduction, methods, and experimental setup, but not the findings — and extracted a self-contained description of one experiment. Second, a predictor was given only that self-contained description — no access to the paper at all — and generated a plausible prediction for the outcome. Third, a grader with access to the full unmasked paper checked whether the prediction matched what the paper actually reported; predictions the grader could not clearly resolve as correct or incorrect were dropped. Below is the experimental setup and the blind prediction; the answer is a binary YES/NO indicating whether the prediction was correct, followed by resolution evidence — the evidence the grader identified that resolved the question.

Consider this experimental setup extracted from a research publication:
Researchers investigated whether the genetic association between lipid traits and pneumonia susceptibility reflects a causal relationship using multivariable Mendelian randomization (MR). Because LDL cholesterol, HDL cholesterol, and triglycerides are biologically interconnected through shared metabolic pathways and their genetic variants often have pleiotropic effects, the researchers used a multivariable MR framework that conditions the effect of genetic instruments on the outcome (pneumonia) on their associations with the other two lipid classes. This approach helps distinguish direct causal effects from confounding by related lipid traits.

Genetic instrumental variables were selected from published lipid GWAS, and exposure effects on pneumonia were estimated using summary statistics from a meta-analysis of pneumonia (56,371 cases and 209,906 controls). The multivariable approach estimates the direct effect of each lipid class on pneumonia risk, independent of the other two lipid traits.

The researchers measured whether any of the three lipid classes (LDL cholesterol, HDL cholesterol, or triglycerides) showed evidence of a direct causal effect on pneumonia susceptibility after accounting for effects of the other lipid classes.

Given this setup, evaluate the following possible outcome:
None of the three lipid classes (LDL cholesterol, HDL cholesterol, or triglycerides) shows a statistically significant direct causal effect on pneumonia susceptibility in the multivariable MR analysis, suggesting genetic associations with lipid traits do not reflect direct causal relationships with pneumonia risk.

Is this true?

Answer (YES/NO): NO